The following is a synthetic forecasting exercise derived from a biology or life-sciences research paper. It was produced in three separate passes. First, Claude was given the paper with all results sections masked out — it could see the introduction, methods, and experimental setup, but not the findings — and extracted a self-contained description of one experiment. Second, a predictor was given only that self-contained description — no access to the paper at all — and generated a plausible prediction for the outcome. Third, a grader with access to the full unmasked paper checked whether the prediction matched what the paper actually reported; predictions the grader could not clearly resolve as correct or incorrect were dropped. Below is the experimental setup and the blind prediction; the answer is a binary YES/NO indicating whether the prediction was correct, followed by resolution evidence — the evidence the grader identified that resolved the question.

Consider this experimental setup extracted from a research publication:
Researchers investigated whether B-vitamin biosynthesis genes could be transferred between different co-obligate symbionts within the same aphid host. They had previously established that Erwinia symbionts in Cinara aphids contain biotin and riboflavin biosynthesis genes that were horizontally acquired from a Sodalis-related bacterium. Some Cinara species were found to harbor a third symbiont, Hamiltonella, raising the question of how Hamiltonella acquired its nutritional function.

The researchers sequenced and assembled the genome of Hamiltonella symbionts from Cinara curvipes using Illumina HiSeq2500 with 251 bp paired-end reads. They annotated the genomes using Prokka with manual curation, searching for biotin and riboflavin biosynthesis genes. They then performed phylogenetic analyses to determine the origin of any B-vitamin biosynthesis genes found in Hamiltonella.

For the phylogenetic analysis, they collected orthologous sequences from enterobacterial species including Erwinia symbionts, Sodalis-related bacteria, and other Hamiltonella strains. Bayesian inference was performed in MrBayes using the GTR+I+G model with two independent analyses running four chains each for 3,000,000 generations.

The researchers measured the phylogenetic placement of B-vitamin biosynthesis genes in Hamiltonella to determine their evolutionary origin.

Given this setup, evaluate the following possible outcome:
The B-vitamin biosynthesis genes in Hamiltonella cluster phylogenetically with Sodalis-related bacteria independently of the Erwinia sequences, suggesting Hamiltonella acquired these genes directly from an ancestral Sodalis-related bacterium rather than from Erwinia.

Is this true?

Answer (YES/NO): NO